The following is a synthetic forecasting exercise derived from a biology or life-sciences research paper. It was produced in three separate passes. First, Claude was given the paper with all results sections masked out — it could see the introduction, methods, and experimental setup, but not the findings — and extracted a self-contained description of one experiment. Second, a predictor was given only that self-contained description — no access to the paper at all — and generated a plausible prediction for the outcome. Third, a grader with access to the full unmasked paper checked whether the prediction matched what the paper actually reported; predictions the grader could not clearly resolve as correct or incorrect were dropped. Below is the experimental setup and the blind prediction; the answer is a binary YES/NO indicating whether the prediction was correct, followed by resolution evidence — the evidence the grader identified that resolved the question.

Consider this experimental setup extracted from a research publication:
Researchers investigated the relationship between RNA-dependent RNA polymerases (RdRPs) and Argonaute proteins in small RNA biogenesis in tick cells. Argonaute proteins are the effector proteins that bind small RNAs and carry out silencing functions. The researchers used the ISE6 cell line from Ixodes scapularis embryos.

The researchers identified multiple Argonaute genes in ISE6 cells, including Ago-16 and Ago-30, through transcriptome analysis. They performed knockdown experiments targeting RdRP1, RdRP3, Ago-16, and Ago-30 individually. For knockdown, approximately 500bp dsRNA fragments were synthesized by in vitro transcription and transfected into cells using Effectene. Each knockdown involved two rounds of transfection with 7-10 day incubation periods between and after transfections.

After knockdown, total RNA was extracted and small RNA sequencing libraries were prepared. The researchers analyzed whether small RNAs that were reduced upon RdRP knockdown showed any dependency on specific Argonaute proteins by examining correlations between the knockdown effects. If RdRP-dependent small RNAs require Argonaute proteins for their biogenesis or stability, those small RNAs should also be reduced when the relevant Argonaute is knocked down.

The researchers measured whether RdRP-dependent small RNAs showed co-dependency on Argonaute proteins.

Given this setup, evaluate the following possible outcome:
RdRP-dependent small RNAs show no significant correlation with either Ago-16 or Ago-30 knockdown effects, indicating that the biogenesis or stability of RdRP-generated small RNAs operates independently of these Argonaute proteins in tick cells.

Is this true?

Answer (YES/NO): NO